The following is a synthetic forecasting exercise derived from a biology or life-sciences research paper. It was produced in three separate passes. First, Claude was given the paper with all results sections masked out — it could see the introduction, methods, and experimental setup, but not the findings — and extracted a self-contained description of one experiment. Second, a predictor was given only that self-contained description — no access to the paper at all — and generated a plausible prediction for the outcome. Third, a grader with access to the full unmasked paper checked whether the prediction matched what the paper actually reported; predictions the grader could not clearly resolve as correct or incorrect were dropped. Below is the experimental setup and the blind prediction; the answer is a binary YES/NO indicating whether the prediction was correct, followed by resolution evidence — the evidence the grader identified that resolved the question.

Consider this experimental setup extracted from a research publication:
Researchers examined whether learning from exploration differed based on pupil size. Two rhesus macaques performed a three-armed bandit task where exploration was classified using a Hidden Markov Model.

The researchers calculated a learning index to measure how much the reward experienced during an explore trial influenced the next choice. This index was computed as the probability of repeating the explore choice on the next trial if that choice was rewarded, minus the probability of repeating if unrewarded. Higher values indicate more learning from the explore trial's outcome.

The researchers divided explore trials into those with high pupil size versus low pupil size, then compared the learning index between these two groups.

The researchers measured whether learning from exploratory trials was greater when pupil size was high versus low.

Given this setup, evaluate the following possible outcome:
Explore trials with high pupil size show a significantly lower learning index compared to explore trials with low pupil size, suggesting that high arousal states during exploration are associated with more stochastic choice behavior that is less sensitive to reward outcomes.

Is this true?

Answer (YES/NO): NO